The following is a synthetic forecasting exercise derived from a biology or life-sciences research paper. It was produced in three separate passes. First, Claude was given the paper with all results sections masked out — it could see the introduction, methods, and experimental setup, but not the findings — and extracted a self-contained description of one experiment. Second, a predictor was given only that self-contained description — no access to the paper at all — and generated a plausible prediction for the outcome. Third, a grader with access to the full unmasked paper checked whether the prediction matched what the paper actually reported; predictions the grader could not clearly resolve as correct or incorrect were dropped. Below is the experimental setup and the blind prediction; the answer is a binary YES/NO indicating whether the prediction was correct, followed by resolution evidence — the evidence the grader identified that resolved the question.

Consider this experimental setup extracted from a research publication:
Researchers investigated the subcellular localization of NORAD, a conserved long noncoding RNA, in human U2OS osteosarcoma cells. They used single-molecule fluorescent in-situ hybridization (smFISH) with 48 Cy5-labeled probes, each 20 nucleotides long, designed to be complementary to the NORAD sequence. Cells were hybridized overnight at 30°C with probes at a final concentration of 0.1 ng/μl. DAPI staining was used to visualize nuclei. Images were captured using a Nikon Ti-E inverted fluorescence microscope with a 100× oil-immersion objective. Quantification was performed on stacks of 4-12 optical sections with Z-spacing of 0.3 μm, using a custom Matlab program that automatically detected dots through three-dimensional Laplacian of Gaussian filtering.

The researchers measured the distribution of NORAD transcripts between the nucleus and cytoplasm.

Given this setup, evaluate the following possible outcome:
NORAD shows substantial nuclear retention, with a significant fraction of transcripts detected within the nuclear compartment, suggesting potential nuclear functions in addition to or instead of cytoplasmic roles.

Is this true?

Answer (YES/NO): NO